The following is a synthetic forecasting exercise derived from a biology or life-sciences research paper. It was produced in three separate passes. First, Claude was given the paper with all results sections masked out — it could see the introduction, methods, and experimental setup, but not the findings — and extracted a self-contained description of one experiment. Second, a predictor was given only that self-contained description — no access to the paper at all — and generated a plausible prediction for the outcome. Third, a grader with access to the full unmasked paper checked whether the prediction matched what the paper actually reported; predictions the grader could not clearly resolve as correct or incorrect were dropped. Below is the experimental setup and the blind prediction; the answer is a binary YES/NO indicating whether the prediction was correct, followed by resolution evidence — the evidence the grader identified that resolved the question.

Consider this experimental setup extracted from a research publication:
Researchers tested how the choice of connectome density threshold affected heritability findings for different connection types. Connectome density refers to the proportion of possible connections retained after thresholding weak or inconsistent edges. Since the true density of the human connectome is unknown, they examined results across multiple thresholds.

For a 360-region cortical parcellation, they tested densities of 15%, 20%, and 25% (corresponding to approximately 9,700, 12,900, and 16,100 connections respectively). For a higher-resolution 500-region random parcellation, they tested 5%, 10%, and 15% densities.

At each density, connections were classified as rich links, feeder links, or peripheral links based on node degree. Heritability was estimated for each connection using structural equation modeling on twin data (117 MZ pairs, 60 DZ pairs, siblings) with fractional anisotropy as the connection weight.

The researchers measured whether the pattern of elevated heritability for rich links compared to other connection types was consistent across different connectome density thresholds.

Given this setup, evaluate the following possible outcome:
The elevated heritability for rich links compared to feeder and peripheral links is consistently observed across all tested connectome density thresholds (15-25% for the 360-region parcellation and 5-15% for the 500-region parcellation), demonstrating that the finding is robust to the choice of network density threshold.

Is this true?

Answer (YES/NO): YES